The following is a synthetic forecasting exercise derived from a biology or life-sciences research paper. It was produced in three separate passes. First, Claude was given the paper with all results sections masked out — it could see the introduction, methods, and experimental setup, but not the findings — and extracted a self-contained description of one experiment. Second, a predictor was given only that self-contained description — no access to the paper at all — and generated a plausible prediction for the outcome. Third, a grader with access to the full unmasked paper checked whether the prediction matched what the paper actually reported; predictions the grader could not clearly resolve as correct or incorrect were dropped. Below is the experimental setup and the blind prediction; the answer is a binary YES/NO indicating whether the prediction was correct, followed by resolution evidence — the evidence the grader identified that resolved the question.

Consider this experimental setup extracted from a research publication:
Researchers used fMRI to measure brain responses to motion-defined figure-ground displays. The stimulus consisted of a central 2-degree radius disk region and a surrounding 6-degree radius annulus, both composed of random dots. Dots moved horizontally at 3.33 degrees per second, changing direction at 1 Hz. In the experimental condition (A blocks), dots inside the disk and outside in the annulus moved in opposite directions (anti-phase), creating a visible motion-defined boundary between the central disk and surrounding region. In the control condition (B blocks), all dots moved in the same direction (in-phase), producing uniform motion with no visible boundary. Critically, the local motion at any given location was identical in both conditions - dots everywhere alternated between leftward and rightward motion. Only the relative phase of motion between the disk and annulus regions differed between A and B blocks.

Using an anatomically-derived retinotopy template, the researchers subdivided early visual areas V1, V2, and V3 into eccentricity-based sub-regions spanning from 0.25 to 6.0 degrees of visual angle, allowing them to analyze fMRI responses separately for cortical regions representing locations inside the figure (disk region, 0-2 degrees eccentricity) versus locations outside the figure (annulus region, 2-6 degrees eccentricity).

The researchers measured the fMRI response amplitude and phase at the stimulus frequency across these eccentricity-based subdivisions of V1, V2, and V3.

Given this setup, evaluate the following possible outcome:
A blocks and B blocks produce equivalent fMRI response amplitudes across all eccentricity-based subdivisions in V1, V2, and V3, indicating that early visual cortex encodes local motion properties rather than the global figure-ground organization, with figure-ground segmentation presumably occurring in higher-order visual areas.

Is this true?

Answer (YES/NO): NO